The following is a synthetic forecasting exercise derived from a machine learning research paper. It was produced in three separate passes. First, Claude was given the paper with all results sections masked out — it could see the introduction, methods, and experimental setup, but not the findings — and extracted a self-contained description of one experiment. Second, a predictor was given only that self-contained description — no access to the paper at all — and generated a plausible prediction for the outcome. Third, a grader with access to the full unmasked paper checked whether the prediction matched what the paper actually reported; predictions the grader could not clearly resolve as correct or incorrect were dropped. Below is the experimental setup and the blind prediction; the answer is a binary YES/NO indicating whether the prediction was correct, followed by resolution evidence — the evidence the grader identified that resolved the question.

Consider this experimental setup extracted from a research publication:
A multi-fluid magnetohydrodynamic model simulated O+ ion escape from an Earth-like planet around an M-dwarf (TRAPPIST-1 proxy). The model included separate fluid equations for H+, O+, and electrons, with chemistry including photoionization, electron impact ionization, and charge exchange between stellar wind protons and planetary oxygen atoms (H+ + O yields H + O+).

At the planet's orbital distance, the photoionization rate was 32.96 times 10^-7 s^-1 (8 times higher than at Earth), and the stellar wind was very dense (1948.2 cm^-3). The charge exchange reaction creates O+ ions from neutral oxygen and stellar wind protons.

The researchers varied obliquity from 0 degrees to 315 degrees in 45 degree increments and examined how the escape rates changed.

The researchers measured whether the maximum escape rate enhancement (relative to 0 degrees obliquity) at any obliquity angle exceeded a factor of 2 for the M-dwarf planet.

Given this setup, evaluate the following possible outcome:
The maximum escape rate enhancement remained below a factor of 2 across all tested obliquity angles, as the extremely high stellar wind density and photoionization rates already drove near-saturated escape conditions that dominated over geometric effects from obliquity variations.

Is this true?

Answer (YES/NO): NO